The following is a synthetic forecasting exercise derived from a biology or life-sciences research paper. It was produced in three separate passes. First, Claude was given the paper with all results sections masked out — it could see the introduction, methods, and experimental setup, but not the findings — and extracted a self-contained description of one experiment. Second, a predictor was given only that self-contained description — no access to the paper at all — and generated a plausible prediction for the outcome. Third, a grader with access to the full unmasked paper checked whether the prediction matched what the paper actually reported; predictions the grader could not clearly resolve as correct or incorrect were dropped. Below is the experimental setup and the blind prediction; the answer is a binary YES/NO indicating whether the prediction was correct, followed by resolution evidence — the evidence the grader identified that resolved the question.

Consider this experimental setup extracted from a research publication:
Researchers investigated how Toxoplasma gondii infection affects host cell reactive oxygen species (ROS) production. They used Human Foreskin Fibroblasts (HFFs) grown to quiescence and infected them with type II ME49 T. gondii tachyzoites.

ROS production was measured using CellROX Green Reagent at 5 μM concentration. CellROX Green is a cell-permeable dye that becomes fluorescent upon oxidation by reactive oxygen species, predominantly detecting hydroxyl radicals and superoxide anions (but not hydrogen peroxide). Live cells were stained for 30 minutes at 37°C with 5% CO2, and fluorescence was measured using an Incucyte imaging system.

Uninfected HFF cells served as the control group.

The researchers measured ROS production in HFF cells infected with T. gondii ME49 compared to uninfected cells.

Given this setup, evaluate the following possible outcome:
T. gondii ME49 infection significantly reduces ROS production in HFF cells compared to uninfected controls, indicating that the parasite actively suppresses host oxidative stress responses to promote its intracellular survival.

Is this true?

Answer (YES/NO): NO